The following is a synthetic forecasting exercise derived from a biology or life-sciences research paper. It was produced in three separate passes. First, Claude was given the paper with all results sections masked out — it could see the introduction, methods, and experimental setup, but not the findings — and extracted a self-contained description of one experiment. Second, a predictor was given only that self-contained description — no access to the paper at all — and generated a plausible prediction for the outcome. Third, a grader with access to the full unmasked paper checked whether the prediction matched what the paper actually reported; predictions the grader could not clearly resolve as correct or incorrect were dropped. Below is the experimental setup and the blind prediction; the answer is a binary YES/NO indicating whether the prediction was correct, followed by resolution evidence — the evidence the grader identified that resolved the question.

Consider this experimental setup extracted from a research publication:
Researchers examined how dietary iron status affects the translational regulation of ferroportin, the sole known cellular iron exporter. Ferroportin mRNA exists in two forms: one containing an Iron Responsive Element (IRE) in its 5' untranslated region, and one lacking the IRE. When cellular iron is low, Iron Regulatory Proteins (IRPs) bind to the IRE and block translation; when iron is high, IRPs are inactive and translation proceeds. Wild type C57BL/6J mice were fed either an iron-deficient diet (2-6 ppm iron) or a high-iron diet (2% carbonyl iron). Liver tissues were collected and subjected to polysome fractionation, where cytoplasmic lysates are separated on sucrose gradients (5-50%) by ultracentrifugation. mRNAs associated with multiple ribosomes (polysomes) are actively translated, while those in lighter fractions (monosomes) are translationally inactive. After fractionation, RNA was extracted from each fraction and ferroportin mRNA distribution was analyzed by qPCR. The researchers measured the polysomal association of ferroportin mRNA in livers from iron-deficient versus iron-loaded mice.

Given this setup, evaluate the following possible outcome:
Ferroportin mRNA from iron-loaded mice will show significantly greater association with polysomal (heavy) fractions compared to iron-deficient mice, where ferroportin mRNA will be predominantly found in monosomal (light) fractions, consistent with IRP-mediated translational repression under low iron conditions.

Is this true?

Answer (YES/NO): YES